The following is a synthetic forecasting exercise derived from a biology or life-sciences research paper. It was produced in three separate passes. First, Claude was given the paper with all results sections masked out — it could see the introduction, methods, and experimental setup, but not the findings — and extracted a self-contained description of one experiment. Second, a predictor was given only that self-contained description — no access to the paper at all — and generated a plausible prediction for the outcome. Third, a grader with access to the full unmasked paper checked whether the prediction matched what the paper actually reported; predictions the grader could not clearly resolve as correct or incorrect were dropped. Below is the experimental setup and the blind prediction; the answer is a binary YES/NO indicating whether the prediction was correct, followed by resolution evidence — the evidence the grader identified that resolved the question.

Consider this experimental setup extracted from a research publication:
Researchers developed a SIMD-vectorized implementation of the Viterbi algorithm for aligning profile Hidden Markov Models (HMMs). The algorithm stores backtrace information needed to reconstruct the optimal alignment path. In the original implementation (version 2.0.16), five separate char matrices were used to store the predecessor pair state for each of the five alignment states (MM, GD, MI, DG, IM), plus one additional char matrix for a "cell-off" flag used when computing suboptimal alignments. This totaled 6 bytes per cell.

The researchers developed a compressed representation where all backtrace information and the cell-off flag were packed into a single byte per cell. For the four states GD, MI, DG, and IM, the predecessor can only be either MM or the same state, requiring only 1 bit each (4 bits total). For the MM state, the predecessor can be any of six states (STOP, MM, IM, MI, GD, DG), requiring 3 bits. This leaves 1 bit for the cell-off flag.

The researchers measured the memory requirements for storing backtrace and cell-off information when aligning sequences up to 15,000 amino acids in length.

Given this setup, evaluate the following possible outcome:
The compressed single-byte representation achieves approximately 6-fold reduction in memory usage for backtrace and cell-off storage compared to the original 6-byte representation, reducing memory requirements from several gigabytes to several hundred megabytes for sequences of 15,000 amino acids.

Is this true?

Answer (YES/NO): NO